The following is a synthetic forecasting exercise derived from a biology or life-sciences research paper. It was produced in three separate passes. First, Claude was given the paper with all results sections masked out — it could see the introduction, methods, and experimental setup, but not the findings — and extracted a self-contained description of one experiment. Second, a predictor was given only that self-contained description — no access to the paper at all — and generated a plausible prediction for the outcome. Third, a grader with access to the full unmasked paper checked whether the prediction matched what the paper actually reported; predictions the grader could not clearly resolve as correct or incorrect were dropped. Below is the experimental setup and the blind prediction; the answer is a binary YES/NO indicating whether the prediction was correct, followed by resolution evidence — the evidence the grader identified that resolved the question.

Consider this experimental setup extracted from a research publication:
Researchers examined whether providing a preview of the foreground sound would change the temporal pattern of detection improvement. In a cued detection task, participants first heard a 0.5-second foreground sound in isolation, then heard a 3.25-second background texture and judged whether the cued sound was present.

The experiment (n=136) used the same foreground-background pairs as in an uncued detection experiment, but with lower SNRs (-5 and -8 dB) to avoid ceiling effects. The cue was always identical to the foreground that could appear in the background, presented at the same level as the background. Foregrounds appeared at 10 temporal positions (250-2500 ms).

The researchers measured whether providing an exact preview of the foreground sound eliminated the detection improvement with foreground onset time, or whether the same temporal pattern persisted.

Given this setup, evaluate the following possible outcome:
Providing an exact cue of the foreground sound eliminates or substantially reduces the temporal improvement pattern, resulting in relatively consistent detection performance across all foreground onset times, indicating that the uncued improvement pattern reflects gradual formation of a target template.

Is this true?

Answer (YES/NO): NO